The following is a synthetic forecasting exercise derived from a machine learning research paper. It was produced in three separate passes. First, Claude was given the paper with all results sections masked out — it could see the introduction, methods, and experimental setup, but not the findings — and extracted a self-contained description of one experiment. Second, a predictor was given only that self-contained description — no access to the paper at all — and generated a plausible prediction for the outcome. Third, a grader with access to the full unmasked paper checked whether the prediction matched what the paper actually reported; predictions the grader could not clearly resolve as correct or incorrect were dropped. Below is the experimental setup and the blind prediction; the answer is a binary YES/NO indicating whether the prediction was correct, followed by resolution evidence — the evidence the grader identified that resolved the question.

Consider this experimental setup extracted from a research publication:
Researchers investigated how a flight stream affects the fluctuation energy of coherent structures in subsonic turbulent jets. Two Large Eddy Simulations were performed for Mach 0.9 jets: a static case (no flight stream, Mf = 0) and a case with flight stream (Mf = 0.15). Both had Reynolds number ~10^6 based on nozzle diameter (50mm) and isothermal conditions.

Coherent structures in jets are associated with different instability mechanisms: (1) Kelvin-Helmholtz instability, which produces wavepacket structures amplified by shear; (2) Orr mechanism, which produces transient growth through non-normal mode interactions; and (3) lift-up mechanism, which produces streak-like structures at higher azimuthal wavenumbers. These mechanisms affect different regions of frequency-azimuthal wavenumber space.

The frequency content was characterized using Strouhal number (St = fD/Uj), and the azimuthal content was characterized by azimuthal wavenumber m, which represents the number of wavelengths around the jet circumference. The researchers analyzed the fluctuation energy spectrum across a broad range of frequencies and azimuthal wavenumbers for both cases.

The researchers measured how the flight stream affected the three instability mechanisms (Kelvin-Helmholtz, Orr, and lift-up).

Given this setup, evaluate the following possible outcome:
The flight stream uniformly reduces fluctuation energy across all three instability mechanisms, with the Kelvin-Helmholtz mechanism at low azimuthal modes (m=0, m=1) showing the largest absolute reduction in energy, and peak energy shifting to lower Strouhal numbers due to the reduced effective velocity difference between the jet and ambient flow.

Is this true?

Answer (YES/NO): NO